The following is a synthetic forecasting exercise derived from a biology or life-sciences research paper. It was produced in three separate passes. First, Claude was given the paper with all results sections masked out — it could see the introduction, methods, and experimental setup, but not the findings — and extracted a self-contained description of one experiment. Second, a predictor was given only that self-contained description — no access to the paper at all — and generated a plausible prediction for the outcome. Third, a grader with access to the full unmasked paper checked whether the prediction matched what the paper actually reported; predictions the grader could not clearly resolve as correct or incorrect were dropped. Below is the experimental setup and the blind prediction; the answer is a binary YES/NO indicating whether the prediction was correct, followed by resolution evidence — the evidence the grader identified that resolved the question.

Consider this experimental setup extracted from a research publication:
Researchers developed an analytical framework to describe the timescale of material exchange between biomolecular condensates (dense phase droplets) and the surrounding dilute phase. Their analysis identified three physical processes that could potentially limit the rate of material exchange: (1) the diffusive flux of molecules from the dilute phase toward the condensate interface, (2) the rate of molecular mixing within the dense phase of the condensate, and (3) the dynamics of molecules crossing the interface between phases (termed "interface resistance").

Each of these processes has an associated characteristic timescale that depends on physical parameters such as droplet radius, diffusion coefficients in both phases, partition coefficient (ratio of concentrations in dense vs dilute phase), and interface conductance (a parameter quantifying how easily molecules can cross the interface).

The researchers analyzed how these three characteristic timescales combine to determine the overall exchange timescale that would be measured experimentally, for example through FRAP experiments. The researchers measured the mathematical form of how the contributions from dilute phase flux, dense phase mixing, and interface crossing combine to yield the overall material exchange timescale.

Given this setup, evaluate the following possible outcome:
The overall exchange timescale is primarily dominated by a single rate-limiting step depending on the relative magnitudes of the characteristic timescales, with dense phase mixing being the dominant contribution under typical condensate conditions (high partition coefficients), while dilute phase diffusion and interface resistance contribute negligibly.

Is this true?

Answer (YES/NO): NO